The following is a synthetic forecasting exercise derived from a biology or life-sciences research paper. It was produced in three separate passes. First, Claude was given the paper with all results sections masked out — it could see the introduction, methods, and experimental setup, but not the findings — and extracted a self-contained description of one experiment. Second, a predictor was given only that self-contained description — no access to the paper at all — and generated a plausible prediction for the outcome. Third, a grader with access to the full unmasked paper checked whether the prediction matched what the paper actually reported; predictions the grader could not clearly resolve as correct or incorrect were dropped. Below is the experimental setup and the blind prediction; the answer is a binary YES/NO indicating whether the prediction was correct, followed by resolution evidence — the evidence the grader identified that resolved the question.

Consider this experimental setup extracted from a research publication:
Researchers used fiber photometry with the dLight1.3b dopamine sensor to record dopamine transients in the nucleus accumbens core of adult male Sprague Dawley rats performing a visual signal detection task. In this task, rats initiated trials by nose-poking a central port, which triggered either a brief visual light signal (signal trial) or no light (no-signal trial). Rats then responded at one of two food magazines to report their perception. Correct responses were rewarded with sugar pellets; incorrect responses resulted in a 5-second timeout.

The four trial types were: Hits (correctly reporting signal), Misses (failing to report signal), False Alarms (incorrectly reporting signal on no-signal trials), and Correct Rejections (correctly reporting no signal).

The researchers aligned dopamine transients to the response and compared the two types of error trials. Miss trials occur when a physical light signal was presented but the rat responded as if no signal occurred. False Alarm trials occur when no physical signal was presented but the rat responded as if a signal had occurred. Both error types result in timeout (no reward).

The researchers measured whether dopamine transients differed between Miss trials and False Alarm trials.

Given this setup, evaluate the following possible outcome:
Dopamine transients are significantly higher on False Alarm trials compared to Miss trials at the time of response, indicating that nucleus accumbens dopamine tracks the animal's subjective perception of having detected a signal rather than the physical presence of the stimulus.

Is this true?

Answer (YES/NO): NO